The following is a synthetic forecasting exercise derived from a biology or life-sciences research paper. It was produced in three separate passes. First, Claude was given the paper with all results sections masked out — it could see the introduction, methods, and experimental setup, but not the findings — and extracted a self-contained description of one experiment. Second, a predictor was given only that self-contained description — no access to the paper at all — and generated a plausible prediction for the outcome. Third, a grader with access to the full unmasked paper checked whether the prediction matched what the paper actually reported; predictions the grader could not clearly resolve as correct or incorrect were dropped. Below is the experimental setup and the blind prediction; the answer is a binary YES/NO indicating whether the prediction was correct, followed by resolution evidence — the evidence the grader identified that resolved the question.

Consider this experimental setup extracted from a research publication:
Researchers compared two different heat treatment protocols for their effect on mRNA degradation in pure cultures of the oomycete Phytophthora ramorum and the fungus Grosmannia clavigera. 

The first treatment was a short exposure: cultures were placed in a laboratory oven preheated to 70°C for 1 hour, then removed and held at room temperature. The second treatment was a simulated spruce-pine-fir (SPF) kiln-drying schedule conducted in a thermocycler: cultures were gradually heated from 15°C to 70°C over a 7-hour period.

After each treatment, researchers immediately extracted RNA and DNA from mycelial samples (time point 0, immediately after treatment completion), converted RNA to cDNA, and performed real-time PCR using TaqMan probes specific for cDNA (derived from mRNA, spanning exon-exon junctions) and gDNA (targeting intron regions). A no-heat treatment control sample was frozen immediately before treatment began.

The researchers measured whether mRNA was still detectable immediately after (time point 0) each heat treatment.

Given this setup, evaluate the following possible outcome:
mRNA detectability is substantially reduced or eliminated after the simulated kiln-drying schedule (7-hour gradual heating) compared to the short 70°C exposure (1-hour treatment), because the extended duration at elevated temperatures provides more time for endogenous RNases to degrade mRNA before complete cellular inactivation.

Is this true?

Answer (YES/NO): YES